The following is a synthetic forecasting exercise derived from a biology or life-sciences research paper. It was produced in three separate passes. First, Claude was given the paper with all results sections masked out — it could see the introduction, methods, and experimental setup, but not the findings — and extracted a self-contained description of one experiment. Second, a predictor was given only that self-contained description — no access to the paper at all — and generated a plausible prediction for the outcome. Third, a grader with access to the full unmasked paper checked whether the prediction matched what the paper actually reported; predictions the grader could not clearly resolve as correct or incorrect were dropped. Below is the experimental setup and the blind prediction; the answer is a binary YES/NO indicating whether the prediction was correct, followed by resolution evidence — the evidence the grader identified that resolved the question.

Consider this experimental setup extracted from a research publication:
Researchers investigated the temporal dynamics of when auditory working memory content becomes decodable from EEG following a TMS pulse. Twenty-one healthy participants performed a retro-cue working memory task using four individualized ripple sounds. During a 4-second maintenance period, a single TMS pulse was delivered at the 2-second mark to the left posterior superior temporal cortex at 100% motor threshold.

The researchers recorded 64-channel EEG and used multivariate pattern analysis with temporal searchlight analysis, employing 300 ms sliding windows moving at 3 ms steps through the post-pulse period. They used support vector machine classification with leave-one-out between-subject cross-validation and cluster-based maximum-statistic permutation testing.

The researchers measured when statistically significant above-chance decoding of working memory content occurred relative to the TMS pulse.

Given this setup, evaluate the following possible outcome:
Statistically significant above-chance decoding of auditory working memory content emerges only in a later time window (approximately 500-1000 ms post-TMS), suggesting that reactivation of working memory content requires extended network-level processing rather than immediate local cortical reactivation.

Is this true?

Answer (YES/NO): NO